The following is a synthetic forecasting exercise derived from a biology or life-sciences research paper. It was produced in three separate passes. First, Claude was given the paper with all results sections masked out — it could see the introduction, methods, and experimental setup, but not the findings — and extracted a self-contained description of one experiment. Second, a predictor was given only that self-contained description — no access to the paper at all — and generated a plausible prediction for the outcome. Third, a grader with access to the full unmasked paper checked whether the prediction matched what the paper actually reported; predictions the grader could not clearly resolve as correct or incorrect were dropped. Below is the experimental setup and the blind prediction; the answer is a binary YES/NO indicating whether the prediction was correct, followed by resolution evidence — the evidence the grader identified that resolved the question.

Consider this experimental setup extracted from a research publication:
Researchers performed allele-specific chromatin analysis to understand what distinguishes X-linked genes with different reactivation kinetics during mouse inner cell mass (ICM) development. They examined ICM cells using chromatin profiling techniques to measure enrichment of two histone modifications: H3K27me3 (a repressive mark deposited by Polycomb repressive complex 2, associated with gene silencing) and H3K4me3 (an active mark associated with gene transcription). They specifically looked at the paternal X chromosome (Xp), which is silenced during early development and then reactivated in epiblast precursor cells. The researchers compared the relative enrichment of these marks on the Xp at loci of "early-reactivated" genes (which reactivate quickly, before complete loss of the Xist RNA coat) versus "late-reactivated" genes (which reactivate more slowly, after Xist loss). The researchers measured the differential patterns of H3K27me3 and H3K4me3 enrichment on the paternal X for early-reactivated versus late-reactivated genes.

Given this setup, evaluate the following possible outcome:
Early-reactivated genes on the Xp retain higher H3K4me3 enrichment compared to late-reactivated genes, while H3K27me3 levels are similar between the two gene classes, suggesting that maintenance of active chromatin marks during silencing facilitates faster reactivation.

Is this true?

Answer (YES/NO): NO